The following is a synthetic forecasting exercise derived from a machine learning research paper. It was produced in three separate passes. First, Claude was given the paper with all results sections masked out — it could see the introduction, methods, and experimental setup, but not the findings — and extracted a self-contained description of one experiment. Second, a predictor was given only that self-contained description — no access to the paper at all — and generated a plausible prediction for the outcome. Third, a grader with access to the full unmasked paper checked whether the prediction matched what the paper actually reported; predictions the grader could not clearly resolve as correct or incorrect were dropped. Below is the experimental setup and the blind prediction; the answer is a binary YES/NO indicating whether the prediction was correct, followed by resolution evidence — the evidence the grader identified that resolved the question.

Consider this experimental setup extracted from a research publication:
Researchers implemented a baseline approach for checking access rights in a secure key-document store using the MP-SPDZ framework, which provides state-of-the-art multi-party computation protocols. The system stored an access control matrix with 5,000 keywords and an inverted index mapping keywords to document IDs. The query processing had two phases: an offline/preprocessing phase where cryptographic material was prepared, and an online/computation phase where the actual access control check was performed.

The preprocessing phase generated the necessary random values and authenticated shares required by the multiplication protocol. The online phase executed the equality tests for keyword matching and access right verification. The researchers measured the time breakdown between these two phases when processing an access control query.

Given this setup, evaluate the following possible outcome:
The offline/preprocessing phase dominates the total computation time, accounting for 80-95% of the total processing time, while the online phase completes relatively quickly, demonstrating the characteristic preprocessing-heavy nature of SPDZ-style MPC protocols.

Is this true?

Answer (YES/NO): YES